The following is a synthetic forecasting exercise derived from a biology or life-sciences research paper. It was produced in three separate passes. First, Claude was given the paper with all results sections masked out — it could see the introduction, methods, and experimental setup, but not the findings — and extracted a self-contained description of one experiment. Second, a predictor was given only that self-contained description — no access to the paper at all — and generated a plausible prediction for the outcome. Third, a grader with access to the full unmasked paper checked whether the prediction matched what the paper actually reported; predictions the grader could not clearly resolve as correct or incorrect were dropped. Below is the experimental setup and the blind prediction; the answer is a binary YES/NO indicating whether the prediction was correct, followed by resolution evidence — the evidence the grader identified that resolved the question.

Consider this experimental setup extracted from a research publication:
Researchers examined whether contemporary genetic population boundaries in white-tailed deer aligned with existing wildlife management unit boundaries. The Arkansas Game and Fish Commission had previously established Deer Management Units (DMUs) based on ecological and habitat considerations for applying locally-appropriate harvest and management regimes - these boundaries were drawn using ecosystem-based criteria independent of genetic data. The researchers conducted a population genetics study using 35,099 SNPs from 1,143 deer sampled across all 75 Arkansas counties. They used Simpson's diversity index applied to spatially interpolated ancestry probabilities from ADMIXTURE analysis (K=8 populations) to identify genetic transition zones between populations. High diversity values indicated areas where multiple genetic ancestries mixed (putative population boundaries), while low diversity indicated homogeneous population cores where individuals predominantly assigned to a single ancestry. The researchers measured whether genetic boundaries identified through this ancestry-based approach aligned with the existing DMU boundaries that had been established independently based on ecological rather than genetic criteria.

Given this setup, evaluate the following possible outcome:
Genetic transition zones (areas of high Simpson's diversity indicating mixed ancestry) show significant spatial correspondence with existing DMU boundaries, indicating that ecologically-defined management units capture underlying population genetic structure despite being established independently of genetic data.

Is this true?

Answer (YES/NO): YES